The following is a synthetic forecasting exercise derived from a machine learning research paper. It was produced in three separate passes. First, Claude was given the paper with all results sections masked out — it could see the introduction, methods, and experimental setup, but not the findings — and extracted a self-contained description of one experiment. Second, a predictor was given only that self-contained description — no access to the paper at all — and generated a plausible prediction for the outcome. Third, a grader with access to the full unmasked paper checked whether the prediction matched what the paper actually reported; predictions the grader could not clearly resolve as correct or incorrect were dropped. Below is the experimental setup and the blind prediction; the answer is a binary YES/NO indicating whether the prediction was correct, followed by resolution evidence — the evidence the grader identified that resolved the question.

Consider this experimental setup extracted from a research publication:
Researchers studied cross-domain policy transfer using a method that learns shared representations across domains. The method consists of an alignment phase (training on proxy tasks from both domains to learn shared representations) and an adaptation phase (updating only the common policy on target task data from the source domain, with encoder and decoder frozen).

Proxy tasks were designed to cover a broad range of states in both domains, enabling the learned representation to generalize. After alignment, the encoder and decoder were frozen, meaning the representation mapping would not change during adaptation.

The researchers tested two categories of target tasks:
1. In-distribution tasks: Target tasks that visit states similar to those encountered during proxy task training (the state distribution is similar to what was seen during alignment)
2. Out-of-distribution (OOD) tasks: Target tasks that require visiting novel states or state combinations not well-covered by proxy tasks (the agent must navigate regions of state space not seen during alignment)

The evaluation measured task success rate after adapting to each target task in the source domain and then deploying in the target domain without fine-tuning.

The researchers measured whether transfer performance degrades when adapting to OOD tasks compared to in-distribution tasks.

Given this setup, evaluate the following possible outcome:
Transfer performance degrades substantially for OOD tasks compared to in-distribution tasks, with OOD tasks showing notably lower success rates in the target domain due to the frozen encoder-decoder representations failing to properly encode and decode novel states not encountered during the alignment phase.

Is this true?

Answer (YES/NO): YES